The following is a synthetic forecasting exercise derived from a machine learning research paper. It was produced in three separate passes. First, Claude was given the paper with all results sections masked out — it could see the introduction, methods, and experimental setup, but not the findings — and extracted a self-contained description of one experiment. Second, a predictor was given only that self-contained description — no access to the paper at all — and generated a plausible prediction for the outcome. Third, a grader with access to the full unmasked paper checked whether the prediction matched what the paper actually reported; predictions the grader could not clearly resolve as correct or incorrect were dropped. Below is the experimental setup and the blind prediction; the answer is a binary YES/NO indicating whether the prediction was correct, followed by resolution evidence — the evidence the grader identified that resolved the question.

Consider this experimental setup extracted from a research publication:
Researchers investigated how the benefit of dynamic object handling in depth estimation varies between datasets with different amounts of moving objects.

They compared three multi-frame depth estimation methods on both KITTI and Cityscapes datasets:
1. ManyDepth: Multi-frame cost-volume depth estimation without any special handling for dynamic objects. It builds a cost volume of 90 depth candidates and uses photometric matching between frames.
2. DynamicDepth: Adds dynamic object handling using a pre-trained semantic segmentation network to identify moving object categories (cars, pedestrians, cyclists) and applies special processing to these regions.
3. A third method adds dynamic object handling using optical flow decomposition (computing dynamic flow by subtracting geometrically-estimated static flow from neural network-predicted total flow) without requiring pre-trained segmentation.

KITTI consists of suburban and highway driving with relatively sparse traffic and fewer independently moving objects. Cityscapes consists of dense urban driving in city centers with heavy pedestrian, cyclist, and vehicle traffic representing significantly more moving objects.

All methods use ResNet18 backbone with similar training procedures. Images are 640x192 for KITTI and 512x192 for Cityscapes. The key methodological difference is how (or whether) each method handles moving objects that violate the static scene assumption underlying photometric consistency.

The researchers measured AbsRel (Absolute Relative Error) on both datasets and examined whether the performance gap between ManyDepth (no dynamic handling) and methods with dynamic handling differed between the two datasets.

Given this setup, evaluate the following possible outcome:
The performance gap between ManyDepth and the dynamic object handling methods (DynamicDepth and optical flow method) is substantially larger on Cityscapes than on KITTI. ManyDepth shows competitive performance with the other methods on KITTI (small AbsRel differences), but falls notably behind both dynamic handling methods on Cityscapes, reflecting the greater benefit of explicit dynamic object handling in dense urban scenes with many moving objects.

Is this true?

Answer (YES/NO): YES